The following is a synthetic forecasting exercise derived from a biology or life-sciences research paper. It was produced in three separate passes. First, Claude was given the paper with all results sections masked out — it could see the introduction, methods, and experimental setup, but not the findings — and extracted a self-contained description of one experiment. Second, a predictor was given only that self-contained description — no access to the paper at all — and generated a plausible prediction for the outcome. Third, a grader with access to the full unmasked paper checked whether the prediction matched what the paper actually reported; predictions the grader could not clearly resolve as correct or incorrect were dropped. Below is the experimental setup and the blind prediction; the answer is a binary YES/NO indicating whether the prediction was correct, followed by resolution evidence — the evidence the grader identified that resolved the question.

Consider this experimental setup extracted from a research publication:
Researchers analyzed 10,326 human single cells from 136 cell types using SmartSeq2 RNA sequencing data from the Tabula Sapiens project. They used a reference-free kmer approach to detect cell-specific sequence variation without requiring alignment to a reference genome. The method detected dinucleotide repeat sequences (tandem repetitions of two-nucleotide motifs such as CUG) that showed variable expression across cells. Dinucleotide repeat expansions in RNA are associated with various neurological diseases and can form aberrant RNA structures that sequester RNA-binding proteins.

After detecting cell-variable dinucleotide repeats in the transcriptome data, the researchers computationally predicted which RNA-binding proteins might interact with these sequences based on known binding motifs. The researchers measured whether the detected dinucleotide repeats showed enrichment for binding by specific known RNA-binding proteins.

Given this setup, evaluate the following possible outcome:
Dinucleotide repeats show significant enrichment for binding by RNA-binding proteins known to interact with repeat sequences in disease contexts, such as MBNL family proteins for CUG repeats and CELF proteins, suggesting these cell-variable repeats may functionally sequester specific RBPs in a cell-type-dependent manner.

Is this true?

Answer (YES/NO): YES